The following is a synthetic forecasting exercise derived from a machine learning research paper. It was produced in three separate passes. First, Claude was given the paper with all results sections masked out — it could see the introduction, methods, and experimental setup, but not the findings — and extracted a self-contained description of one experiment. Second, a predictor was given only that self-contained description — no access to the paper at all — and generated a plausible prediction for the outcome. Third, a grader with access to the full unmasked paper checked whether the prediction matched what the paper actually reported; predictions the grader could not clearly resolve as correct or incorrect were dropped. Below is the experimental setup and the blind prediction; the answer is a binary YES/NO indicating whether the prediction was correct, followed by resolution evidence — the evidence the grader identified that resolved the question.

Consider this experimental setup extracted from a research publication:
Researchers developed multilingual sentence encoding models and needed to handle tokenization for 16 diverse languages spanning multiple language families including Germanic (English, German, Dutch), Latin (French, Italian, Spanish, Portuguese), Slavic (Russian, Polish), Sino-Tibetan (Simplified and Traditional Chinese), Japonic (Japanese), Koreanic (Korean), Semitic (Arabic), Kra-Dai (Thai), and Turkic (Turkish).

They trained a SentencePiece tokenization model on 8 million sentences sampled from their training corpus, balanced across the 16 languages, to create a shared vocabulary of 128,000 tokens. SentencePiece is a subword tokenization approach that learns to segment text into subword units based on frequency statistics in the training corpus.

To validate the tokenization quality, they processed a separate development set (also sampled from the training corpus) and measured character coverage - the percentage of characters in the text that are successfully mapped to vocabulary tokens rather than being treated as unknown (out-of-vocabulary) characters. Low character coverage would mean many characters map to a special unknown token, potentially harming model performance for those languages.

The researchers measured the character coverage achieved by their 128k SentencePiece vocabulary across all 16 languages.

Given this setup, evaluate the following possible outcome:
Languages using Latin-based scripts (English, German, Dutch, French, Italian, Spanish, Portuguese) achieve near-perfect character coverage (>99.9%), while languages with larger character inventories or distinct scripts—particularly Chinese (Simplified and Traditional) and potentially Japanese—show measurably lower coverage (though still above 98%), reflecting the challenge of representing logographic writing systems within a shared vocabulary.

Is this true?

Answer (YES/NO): NO